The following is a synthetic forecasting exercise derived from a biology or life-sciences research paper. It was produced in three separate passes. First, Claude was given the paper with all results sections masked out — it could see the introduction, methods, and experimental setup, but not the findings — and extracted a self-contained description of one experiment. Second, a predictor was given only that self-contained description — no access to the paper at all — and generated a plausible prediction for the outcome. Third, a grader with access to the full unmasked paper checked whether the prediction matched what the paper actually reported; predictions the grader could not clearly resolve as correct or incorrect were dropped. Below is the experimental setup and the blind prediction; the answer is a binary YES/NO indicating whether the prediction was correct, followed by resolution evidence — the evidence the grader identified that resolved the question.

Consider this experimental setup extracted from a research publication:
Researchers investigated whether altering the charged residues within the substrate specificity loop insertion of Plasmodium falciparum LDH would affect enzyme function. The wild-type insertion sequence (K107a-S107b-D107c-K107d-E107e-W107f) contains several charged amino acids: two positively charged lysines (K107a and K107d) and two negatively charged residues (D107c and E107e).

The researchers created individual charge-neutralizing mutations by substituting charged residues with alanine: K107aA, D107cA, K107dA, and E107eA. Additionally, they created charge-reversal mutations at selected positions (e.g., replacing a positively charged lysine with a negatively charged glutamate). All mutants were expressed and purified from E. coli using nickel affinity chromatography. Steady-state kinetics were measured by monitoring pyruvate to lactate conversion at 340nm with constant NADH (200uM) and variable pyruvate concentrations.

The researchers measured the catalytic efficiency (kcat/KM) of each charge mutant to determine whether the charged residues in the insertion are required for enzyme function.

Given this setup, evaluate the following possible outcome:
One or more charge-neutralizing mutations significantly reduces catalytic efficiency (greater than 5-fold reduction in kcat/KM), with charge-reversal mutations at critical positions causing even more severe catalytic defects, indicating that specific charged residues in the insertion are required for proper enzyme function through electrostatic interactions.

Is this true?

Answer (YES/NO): NO